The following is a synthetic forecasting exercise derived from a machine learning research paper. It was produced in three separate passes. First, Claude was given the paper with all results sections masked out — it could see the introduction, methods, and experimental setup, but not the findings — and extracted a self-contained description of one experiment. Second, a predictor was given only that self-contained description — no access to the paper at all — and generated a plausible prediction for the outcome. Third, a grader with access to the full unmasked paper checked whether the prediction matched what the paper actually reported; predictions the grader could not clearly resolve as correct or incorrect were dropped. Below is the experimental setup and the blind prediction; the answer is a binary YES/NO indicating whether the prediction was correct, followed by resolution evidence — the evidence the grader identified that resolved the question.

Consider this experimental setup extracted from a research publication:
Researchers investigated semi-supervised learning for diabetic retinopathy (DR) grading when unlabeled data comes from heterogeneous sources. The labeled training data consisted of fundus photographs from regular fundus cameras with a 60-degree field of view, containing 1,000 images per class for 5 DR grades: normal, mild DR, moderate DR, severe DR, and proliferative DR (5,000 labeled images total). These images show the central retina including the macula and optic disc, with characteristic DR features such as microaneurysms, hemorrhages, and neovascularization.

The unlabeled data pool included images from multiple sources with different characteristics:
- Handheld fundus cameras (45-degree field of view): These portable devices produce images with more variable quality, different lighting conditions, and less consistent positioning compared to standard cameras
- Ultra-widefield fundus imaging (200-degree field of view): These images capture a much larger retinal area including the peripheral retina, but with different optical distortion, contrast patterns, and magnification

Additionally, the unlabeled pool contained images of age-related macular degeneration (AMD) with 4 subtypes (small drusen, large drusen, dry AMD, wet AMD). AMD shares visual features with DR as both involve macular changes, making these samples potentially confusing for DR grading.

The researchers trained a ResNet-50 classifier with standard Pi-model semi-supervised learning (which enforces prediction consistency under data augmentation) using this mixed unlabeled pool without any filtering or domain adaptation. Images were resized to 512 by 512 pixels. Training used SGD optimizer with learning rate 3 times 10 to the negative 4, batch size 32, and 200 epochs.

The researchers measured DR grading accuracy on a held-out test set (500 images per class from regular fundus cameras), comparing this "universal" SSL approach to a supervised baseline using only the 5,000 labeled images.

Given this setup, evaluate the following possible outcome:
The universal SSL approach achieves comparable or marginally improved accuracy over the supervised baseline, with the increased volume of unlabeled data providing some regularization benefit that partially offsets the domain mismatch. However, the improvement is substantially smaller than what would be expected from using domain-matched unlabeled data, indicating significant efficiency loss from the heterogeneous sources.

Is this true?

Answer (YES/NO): NO